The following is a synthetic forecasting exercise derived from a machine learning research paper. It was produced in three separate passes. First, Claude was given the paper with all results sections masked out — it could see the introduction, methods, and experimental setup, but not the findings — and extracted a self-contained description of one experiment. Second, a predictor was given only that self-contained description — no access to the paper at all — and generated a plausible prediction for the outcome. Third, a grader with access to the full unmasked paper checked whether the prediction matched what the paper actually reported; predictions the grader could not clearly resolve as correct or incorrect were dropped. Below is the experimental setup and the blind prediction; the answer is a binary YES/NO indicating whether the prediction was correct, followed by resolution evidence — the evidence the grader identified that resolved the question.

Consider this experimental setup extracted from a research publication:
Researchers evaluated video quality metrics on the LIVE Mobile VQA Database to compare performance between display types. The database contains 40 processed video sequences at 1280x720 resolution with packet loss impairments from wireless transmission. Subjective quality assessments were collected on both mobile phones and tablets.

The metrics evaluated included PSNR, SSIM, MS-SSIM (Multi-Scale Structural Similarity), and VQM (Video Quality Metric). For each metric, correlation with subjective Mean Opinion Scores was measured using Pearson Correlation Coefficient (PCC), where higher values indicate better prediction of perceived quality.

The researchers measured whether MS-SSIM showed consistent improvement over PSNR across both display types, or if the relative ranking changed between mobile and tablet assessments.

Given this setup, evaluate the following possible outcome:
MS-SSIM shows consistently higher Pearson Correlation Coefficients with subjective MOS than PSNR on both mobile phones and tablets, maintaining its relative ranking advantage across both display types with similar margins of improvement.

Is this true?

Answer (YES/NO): NO